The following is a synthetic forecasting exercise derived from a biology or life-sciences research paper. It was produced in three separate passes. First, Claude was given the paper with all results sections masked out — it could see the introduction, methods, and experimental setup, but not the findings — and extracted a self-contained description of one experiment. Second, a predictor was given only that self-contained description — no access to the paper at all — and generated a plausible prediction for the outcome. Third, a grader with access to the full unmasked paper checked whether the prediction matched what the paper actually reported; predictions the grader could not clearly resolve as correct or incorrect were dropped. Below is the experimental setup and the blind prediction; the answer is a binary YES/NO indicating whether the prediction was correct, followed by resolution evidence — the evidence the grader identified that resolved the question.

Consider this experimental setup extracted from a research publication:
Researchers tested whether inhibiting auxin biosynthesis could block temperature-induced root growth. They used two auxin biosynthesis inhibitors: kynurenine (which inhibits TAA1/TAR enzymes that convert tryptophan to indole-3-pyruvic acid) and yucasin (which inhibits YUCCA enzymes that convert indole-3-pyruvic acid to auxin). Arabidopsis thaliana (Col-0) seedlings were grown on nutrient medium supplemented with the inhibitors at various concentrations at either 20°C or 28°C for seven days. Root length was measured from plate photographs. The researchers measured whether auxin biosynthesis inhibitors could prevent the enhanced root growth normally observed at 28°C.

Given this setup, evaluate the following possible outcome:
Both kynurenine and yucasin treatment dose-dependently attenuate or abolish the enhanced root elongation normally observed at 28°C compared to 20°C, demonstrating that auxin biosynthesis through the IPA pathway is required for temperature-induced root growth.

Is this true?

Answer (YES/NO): YES